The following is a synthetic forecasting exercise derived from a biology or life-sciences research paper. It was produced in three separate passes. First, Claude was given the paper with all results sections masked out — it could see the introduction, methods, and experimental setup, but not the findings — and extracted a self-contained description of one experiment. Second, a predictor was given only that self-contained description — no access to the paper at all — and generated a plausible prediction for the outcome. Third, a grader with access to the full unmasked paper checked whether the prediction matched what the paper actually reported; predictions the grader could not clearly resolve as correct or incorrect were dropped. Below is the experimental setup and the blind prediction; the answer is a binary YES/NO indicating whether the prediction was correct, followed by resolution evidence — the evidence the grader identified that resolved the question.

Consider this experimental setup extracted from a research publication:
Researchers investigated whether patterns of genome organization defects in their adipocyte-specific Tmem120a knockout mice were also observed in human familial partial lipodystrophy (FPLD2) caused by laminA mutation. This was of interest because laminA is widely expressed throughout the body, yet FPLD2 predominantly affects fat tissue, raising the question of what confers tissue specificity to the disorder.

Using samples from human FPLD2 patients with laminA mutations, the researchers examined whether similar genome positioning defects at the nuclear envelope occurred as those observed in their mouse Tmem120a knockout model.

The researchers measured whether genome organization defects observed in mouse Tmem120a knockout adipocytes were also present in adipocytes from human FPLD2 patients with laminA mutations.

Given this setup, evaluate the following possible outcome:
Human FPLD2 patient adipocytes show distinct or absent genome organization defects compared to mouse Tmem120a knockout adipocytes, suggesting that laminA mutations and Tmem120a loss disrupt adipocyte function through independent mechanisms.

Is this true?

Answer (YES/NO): NO